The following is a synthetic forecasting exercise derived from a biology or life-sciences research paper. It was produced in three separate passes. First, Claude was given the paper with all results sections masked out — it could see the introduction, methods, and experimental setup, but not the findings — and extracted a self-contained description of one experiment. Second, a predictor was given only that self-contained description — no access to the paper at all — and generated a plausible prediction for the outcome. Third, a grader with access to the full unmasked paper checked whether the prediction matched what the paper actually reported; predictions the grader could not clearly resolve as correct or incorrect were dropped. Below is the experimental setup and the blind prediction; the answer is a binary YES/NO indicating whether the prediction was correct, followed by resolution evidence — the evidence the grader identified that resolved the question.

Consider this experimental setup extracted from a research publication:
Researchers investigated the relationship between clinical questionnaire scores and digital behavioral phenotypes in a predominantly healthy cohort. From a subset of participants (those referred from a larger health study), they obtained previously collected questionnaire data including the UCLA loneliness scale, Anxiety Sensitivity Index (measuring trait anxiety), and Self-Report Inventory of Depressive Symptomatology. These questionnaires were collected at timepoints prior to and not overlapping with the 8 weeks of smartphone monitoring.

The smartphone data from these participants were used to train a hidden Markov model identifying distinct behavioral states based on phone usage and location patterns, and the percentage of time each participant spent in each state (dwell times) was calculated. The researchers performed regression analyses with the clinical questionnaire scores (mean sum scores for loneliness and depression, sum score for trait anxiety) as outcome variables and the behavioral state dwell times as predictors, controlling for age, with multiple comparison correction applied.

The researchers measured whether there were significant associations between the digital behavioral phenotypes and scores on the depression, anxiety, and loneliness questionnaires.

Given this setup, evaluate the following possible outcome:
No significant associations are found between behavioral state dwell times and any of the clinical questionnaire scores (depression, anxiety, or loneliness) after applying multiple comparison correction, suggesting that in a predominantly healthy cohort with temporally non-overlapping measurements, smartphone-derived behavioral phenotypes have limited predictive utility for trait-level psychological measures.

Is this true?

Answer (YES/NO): YES